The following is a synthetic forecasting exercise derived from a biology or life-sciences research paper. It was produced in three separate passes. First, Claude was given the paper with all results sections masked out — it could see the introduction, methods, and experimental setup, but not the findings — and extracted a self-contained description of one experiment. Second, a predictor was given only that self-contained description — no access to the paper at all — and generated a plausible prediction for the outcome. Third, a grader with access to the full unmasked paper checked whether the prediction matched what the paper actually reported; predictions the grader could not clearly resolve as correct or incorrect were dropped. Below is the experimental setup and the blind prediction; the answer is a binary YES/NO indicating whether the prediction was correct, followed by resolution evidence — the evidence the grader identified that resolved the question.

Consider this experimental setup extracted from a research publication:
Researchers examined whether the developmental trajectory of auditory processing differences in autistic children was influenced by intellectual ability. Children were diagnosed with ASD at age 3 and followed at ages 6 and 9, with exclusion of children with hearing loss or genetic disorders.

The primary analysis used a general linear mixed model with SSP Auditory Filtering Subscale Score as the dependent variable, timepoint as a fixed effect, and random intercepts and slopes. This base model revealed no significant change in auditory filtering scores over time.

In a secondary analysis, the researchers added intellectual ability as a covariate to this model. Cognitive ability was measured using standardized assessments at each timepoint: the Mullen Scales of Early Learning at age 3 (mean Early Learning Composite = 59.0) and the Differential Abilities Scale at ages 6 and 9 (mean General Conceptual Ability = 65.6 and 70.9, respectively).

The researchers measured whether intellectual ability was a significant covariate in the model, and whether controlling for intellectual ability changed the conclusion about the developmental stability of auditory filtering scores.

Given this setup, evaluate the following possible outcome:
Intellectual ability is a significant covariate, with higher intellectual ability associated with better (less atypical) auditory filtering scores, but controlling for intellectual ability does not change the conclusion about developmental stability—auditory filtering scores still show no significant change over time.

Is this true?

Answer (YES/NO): NO